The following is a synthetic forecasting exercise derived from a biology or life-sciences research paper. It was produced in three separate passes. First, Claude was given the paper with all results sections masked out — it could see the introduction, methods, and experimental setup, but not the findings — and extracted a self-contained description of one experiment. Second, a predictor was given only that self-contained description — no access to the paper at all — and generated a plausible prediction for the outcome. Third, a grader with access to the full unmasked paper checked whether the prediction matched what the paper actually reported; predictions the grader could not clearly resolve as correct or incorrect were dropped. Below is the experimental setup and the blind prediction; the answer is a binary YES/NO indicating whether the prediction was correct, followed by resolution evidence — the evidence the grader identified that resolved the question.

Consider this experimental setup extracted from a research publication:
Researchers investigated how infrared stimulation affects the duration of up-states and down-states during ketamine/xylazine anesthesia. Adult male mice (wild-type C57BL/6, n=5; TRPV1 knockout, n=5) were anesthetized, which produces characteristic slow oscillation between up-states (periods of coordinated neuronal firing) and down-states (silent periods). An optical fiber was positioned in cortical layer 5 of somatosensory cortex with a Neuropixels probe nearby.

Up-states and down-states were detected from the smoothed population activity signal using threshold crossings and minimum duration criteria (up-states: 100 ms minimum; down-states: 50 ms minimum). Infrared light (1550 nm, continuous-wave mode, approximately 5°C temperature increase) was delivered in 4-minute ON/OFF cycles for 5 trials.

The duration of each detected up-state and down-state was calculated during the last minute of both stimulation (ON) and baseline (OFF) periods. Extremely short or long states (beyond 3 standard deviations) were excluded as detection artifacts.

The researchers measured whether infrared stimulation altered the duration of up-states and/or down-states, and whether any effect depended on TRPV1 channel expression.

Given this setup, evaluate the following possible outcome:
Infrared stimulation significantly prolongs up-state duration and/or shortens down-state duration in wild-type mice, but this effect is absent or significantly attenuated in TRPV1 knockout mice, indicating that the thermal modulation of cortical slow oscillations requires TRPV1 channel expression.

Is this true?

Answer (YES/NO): NO